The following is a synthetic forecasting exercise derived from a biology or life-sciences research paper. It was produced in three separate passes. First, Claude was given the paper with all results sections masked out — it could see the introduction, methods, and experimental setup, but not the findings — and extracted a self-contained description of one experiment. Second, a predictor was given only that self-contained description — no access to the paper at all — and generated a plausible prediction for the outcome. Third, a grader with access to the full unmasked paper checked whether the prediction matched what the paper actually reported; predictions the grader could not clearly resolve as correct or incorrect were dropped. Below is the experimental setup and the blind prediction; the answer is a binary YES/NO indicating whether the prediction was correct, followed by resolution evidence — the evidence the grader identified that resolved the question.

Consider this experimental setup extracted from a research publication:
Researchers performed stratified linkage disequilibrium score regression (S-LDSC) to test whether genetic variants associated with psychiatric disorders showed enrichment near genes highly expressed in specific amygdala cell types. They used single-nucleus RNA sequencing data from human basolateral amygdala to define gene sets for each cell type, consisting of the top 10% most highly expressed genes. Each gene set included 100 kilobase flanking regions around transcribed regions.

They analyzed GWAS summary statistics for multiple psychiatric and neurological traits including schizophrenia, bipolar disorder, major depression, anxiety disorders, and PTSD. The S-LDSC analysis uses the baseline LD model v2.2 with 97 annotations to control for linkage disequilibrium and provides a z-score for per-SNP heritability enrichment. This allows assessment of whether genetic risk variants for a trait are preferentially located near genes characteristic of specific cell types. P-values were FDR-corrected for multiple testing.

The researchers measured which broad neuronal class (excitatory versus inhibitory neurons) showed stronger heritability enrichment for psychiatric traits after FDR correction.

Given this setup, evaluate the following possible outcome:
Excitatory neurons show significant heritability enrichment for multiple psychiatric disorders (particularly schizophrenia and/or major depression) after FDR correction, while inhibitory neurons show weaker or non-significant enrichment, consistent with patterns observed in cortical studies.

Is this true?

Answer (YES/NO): NO